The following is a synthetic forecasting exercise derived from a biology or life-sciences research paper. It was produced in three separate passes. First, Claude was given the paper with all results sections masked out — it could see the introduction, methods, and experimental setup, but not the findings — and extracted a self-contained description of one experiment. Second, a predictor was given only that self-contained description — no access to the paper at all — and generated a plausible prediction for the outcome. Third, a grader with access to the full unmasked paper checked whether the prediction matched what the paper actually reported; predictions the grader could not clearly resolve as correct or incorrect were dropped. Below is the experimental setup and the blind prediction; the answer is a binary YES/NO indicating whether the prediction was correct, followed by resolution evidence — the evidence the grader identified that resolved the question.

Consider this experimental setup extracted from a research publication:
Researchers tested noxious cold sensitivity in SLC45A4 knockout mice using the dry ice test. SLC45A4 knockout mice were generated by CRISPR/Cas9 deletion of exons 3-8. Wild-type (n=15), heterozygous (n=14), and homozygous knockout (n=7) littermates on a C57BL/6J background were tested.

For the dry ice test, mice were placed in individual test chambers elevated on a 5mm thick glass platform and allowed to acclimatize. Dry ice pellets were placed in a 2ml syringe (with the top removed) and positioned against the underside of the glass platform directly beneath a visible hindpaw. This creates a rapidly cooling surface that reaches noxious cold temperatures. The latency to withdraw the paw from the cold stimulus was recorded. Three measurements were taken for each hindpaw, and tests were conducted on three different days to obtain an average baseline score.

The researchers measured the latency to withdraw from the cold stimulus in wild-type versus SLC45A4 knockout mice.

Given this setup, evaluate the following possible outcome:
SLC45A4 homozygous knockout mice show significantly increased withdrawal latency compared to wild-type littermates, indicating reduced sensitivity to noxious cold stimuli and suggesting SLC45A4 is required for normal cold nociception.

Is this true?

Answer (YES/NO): NO